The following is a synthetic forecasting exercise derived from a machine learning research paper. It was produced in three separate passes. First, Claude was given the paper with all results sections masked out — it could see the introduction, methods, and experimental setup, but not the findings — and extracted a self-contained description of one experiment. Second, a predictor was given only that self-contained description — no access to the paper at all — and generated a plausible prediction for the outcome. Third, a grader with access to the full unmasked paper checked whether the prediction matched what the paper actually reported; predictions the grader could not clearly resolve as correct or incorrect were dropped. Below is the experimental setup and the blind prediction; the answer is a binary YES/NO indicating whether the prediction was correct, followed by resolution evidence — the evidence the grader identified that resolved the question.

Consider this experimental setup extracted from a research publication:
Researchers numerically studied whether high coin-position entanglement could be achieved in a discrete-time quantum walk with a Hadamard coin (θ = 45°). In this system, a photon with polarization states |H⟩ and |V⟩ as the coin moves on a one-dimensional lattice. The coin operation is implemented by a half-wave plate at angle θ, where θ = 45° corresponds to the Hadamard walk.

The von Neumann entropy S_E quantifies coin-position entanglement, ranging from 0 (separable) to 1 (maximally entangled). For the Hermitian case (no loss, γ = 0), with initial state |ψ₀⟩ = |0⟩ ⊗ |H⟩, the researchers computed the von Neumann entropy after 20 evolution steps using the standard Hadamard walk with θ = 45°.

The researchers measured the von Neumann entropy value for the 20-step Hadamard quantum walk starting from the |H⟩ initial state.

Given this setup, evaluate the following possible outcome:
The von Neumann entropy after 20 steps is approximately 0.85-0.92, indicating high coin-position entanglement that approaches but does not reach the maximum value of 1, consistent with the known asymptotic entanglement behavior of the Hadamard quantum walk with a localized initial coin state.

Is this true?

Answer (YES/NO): YES